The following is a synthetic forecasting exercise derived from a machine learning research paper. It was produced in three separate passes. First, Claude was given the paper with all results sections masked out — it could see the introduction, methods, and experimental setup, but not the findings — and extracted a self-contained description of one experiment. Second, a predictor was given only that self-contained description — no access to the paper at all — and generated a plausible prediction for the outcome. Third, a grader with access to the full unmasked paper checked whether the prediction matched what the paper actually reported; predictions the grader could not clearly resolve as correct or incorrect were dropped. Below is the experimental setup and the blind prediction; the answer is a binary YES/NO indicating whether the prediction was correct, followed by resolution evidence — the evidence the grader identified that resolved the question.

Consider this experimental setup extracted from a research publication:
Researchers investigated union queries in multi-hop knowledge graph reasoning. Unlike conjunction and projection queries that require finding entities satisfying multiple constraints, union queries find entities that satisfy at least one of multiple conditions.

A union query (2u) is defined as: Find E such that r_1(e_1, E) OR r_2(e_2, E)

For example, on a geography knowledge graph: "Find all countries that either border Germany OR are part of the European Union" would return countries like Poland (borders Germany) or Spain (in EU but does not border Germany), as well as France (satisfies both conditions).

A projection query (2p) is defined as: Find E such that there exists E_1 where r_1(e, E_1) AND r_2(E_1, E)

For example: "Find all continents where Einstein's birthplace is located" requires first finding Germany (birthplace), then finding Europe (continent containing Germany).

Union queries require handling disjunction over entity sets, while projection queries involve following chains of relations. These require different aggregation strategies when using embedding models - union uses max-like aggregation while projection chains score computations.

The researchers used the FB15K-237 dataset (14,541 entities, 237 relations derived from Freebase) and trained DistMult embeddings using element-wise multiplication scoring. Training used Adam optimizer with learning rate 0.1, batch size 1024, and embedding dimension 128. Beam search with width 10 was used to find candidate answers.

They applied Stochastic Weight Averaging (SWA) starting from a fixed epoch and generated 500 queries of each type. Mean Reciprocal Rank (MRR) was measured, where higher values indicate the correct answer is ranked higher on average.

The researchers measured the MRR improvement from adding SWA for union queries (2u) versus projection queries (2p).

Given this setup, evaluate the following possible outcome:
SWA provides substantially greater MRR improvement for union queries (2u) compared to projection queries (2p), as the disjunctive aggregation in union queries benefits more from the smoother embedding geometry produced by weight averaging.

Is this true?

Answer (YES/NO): YES